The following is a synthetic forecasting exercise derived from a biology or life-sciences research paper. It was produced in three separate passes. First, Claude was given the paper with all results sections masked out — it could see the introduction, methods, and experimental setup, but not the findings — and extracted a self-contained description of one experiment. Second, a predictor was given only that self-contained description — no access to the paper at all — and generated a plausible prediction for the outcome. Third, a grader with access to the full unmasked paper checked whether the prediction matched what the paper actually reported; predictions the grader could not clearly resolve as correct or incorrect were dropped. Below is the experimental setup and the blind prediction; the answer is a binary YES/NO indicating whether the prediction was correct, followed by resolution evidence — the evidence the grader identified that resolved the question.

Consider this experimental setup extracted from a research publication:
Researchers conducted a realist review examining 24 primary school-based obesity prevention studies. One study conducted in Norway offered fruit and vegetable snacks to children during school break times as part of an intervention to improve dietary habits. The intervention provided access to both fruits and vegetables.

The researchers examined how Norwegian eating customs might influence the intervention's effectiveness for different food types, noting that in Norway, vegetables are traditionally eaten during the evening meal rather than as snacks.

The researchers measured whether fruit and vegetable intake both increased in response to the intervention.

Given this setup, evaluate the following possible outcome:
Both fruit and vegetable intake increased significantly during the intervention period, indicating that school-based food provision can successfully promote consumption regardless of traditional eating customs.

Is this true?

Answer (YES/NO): NO